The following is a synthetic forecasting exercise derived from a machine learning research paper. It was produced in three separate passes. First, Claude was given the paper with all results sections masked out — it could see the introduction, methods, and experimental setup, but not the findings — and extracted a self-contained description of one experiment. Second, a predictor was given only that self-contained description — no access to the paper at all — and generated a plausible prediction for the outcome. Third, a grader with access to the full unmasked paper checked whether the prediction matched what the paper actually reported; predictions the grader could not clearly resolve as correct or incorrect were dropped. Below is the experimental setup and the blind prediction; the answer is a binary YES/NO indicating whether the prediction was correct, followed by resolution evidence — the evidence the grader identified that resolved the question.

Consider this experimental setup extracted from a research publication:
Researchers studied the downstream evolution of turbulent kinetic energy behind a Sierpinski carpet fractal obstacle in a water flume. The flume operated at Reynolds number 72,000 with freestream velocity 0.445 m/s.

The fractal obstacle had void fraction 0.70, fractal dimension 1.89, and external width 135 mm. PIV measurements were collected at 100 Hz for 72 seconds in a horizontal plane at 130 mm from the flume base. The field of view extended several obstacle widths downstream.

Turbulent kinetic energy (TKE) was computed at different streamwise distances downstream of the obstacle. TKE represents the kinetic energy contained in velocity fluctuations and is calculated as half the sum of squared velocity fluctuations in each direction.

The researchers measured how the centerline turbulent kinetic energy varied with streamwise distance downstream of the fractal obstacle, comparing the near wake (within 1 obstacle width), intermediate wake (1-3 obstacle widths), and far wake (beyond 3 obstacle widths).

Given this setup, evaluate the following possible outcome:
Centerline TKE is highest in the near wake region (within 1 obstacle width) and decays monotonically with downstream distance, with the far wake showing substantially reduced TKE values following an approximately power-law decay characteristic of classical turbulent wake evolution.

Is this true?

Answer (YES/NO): NO